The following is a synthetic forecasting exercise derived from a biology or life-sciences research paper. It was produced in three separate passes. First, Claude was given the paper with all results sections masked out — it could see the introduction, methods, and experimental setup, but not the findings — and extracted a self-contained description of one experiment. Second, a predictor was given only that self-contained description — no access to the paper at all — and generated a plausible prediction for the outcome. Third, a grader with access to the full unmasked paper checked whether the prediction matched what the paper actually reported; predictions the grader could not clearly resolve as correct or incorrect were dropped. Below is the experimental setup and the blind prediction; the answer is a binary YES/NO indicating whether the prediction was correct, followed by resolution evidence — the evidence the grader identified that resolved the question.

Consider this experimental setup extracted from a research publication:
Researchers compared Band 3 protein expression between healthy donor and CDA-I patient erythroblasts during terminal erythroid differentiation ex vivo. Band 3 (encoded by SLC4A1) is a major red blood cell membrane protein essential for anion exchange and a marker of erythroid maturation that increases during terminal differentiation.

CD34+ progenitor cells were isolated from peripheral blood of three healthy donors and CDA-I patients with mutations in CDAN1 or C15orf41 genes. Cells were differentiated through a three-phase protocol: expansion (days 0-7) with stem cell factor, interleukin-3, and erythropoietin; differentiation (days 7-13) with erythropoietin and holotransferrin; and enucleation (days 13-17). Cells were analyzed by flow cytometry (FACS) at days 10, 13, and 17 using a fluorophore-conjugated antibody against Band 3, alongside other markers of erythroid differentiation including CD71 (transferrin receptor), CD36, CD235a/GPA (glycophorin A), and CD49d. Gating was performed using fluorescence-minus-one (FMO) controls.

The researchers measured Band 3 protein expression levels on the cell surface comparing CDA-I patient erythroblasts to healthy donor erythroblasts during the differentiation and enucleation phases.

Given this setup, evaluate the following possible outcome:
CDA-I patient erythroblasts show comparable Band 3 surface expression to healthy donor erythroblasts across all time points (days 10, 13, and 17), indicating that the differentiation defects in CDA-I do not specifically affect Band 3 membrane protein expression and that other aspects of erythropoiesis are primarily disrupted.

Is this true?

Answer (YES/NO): NO